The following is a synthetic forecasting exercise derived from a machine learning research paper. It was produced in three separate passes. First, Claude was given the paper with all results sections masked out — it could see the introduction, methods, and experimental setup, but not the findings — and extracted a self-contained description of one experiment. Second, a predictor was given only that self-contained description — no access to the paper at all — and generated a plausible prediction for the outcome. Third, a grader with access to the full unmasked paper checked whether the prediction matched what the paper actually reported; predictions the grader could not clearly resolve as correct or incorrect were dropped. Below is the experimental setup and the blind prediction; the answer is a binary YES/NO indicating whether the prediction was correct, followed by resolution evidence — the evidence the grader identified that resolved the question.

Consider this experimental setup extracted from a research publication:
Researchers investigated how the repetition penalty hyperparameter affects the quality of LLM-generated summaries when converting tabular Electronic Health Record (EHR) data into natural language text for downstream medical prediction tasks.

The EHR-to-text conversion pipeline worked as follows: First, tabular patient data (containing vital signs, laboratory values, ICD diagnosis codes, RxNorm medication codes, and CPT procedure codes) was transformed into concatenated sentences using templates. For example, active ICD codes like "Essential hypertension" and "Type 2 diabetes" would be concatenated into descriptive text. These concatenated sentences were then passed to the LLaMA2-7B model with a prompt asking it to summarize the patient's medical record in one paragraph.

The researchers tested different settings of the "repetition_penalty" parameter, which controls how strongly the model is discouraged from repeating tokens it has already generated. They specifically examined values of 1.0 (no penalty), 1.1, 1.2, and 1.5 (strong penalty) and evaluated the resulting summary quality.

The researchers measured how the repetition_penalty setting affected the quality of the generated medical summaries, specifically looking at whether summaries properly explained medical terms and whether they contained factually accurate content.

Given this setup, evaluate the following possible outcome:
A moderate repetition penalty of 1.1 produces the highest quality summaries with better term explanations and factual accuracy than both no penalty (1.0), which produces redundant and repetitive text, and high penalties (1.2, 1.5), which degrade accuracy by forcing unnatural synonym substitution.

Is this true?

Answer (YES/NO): NO